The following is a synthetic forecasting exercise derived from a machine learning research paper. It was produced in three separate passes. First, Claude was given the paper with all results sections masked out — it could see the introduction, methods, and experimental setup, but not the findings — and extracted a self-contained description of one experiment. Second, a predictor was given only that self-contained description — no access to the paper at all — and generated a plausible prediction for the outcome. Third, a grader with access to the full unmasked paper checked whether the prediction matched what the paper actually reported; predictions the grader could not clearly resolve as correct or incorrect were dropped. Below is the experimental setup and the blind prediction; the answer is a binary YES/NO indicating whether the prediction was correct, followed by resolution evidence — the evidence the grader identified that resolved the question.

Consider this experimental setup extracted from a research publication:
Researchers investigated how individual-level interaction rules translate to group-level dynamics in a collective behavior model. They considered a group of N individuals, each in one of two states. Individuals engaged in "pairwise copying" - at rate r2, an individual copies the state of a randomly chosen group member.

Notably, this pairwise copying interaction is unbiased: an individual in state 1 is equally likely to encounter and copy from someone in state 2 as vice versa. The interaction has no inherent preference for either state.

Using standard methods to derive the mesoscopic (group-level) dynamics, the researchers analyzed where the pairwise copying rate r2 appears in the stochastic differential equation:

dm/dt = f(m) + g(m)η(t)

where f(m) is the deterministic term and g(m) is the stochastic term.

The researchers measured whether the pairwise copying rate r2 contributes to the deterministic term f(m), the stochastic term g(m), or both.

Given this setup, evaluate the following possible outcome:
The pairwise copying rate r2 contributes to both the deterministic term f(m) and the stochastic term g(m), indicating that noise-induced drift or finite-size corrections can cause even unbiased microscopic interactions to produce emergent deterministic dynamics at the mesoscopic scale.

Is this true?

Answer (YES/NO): NO